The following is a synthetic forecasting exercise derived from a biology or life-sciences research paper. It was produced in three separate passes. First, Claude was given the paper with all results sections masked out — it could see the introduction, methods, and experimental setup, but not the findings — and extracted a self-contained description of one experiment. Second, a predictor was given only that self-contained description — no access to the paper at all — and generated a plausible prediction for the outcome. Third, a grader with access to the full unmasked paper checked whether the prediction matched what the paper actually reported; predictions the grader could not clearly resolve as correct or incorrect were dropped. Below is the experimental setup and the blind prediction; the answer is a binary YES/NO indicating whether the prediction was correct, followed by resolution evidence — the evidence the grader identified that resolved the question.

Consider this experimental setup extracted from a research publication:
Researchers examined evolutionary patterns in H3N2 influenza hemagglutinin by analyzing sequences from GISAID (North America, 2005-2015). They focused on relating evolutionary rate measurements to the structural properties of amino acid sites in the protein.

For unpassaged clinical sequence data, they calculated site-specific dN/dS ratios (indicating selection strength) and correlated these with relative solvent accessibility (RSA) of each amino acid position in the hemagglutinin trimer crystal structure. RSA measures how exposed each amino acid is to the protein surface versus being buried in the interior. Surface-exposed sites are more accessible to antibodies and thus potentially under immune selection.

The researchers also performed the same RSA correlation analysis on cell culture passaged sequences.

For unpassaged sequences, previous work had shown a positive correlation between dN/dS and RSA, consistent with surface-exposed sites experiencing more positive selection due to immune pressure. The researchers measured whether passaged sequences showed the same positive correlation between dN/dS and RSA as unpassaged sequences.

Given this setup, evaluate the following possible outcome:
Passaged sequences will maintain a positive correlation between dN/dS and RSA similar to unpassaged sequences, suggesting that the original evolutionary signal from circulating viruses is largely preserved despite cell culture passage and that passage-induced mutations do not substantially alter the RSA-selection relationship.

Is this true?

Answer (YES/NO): YES